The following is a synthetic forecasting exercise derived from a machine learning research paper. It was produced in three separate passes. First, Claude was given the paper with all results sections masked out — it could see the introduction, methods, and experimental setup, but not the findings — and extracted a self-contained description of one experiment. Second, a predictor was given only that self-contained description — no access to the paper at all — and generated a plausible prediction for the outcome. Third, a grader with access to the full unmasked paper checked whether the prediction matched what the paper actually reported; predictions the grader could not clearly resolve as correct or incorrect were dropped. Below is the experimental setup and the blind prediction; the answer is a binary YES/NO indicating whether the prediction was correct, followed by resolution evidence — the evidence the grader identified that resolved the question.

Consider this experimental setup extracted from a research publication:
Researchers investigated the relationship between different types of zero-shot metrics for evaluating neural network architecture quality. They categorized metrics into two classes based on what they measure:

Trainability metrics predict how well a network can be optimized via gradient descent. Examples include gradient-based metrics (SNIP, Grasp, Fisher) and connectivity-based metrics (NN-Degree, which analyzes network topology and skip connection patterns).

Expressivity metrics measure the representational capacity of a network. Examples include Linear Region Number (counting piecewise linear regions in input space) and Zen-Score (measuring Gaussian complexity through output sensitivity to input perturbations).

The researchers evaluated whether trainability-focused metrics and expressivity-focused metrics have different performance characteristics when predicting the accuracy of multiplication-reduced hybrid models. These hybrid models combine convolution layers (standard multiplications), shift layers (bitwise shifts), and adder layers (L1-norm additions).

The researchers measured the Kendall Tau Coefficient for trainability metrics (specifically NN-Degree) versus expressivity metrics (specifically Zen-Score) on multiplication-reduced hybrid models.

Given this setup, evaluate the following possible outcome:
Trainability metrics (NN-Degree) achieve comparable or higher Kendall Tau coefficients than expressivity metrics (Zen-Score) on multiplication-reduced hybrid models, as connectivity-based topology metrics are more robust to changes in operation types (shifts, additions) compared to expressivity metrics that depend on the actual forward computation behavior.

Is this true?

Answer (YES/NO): YES